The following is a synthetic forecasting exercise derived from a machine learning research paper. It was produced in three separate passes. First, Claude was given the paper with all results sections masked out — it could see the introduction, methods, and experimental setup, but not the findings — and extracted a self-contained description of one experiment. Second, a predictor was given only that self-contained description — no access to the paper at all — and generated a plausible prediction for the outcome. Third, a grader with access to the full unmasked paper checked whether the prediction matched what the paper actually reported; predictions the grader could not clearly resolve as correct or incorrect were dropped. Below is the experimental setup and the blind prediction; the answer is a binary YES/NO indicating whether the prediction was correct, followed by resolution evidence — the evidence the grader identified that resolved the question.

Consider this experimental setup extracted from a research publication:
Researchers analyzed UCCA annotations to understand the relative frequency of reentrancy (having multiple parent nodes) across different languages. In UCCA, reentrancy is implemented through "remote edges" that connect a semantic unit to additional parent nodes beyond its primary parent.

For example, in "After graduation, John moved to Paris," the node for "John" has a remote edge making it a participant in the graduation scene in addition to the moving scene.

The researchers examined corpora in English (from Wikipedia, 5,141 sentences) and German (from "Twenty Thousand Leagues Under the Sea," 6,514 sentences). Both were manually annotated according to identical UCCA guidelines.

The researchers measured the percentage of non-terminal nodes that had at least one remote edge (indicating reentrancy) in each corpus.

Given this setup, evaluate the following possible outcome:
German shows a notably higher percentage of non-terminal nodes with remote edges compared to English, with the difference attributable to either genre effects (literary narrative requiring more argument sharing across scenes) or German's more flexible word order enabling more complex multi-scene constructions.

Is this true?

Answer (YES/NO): NO